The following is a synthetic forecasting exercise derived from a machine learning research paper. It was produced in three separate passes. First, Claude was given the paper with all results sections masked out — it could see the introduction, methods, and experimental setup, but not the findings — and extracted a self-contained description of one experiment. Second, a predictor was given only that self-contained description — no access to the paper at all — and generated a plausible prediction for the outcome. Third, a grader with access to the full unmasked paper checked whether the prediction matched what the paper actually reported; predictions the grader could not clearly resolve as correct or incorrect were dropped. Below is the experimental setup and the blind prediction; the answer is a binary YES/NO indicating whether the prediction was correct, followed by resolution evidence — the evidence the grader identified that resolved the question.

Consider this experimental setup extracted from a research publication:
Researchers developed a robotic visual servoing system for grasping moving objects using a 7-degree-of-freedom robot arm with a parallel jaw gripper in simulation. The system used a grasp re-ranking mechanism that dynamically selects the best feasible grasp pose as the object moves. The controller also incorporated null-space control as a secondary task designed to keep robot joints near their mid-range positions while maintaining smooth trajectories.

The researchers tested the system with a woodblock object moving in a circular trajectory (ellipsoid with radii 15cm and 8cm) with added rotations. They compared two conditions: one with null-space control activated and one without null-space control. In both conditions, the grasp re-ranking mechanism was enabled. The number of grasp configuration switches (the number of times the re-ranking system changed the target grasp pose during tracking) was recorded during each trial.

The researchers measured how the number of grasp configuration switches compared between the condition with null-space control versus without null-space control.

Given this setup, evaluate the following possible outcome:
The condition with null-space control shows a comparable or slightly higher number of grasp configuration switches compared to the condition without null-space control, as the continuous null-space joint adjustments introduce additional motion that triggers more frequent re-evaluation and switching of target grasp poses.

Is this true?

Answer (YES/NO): NO